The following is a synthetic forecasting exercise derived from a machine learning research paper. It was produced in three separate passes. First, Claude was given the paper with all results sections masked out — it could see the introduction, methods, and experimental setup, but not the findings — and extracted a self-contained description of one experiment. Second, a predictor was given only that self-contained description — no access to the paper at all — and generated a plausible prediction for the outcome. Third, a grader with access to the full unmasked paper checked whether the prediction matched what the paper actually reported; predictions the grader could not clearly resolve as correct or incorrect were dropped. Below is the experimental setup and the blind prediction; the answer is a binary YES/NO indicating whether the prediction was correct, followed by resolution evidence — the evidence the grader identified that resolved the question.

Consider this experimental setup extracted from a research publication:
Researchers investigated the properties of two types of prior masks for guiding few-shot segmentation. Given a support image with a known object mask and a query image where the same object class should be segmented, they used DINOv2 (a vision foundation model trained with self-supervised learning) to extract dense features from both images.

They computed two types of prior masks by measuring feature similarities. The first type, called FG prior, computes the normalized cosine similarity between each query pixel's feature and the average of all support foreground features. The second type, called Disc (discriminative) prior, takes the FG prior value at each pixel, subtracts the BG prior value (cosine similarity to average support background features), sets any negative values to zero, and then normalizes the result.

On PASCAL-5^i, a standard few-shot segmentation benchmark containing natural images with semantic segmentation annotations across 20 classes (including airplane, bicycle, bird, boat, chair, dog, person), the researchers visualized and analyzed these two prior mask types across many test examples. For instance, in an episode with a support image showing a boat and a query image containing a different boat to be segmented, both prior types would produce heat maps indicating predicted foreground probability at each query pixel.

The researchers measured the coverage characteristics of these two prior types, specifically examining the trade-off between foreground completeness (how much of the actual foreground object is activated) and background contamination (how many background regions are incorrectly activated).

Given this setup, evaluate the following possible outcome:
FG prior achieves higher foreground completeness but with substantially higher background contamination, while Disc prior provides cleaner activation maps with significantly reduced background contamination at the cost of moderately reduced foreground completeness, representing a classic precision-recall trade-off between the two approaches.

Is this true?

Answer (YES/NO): YES